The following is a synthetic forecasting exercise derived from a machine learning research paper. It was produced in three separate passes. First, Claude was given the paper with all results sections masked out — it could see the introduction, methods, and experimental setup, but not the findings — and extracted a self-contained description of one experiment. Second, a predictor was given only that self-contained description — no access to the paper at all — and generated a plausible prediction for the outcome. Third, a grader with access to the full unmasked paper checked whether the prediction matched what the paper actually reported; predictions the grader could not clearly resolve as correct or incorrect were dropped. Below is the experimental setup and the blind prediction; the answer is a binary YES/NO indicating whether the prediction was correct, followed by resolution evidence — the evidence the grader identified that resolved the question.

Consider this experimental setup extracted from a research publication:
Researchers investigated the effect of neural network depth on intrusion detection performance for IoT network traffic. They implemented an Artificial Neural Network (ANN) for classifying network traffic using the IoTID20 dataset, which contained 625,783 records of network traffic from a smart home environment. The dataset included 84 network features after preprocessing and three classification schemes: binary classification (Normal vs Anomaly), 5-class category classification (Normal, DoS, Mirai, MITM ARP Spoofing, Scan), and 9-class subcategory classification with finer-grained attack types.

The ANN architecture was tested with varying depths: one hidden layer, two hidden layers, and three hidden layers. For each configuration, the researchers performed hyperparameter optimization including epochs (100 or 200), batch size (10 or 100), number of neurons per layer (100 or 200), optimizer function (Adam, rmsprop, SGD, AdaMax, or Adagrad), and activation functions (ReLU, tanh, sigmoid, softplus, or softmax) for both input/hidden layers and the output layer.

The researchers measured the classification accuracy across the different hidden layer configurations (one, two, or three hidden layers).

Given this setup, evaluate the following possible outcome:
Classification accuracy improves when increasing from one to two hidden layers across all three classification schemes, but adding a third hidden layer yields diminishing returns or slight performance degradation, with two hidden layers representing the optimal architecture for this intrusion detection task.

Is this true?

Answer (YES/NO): NO